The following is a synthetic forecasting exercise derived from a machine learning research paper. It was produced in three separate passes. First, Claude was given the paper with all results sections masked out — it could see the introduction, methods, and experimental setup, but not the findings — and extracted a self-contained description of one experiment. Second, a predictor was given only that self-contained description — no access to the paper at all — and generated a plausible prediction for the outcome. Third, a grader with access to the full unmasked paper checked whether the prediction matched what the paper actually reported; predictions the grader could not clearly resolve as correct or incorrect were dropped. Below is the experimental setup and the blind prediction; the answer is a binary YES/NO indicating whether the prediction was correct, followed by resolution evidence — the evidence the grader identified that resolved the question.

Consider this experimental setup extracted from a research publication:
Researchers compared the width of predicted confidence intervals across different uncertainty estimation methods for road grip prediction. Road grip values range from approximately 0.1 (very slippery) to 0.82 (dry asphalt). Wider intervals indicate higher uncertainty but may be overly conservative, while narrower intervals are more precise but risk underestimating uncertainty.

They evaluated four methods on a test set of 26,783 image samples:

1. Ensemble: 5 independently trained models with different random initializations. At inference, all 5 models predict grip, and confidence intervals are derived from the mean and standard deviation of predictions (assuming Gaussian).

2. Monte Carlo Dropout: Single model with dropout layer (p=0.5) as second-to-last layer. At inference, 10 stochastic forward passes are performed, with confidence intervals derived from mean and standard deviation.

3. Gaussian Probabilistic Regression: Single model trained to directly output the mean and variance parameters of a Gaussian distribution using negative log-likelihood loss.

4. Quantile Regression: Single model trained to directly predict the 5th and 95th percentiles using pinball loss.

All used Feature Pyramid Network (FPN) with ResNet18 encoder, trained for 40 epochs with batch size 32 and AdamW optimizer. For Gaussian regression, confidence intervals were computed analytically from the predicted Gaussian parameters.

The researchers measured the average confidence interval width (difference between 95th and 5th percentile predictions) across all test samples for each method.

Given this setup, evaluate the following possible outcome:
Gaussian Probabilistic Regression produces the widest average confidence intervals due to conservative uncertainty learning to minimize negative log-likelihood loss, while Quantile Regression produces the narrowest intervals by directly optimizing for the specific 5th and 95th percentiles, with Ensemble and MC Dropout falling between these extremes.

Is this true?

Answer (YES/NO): NO